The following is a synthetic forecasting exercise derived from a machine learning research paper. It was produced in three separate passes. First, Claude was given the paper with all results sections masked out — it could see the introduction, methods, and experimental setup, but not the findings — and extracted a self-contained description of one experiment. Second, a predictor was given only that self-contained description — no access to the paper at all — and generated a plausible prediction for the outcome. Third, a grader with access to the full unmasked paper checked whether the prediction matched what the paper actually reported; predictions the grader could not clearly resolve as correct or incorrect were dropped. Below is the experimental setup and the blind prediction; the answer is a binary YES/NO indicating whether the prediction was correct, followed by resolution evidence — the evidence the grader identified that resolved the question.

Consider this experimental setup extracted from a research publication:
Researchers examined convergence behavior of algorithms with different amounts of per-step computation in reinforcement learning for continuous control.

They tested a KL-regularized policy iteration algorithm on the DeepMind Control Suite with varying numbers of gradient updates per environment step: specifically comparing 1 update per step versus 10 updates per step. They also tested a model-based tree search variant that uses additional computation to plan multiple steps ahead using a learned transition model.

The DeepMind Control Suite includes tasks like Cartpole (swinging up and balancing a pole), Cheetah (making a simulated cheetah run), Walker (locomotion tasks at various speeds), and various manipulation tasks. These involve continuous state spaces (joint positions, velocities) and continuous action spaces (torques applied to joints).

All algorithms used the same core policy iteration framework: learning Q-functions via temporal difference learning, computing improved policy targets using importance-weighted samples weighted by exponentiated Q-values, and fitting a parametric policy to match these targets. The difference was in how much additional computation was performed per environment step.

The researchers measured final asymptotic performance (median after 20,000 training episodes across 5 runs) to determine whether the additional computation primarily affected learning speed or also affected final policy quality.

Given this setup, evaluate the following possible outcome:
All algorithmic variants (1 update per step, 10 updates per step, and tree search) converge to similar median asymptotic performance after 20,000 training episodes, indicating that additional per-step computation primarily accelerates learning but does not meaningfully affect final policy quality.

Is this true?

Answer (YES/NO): YES